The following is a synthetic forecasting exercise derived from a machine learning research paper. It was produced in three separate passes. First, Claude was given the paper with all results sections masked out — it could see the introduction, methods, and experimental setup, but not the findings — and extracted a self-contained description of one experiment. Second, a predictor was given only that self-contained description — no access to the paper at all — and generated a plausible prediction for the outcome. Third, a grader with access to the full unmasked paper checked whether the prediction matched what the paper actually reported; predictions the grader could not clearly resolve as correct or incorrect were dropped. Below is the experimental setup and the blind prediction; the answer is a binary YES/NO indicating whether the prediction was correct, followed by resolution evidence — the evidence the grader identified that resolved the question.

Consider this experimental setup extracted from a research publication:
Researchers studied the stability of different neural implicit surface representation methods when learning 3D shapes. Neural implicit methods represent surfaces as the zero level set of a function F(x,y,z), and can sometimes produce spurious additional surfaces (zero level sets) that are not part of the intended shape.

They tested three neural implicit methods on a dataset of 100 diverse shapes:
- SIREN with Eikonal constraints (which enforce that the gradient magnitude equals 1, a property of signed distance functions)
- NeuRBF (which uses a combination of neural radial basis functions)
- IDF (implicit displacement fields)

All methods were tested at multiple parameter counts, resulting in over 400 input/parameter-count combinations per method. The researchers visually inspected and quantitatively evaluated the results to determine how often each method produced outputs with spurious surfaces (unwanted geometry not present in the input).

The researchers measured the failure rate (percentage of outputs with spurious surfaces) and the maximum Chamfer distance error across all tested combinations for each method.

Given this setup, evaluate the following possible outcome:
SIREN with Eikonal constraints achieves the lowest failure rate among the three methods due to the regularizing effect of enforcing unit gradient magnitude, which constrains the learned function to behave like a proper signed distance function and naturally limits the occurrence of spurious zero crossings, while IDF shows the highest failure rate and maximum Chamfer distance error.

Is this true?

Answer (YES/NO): NO